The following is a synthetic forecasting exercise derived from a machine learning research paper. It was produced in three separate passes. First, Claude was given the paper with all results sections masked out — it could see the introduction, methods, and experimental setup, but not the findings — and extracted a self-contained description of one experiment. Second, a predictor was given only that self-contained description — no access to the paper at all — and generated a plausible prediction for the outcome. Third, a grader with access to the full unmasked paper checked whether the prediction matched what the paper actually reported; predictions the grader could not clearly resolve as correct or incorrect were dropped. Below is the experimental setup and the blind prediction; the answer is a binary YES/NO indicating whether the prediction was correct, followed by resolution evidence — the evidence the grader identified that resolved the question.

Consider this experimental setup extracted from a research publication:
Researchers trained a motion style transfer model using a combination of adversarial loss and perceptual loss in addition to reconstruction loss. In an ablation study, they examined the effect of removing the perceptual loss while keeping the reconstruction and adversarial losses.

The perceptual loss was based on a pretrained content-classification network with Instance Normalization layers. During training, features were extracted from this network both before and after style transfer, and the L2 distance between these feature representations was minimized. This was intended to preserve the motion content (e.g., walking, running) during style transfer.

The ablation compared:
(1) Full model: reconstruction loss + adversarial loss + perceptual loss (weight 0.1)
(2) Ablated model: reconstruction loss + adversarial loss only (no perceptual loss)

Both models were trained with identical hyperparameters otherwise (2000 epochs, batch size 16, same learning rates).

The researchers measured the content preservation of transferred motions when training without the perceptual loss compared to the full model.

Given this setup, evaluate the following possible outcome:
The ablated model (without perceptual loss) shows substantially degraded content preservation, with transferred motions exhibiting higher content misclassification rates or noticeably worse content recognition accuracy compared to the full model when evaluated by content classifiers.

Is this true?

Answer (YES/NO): NO